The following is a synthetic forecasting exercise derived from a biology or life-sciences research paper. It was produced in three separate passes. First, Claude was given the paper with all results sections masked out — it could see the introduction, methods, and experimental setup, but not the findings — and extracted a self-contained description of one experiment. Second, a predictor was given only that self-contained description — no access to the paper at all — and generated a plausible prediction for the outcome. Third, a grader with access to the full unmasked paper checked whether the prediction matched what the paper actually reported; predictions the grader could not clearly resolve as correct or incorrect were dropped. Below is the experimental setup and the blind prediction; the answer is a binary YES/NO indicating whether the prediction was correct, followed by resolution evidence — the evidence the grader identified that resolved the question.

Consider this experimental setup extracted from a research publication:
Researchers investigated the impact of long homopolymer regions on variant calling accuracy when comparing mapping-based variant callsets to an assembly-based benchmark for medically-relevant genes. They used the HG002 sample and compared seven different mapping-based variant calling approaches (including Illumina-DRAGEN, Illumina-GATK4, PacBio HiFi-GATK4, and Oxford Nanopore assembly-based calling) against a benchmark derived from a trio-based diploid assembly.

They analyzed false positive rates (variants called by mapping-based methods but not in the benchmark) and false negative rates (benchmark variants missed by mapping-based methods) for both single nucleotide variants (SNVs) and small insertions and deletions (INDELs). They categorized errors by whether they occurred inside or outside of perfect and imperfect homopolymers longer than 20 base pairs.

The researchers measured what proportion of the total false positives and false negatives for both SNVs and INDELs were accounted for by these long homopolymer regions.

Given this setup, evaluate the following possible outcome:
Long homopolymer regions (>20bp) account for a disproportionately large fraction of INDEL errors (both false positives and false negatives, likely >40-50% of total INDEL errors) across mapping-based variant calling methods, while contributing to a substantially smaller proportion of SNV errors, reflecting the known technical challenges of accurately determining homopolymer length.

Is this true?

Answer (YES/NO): NO